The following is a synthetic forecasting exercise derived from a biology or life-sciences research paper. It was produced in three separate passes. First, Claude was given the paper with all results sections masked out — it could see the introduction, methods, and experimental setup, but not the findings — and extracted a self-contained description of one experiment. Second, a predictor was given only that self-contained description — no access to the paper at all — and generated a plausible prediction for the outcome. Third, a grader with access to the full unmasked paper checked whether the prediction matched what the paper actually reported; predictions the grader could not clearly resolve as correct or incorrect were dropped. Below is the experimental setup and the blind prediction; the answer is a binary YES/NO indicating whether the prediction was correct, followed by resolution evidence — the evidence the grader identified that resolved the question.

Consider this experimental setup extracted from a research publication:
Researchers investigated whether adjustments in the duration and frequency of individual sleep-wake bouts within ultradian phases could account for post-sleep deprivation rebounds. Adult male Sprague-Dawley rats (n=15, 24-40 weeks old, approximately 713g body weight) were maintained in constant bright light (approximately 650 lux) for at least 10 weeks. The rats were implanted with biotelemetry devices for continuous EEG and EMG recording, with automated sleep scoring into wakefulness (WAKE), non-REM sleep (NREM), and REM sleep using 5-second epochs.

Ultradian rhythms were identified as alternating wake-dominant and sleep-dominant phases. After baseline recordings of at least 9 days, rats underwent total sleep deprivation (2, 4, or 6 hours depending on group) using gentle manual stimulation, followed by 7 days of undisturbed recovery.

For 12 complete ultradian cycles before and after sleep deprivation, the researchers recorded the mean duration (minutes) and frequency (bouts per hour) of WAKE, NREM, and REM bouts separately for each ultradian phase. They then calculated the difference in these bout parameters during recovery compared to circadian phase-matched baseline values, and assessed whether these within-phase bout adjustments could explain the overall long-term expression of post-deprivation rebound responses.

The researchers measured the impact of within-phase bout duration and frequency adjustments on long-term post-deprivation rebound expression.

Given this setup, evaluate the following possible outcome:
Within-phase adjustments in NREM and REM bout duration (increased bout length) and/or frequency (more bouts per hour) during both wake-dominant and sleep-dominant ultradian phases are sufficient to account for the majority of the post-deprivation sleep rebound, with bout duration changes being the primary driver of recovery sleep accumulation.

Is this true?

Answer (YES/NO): NO